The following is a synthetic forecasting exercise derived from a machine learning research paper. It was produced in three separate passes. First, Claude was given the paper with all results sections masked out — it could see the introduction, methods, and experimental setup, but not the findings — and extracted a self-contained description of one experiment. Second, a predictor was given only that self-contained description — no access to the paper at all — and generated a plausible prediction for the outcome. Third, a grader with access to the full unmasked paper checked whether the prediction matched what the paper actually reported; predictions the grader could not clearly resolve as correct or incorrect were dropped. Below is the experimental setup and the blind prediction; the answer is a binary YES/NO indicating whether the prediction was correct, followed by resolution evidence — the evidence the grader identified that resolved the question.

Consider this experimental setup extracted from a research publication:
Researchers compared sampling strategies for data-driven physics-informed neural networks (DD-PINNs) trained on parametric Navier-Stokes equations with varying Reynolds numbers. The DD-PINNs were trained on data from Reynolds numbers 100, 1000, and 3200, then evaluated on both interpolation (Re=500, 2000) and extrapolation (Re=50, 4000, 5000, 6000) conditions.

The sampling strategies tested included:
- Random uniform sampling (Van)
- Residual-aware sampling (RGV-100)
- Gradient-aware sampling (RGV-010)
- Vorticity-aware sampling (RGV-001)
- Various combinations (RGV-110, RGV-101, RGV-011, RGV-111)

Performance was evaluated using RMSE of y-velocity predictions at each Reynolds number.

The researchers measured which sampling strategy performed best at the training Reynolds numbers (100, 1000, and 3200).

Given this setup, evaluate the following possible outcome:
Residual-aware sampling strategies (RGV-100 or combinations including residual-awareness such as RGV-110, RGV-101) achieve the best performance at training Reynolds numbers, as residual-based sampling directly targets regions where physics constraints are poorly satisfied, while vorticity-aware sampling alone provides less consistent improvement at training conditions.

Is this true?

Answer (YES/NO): NO